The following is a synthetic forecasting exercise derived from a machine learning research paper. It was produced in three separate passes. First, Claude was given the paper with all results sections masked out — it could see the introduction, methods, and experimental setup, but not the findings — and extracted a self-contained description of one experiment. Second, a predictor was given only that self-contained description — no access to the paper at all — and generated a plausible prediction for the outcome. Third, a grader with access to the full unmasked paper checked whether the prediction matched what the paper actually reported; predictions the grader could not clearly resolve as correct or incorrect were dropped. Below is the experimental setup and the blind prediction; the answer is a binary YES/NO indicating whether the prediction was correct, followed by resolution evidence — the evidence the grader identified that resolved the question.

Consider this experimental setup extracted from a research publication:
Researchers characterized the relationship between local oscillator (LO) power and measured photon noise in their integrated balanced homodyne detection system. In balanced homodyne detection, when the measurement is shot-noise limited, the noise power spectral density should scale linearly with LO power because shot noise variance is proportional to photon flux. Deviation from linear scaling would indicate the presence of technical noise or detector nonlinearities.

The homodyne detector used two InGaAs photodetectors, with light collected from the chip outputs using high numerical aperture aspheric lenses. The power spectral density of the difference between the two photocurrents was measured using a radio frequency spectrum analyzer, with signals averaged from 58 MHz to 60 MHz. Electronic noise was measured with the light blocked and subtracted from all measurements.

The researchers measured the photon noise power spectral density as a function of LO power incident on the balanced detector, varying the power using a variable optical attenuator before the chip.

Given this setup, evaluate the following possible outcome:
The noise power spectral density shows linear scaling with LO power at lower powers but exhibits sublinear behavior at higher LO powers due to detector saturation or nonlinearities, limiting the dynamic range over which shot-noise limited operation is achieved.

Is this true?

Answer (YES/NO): NO